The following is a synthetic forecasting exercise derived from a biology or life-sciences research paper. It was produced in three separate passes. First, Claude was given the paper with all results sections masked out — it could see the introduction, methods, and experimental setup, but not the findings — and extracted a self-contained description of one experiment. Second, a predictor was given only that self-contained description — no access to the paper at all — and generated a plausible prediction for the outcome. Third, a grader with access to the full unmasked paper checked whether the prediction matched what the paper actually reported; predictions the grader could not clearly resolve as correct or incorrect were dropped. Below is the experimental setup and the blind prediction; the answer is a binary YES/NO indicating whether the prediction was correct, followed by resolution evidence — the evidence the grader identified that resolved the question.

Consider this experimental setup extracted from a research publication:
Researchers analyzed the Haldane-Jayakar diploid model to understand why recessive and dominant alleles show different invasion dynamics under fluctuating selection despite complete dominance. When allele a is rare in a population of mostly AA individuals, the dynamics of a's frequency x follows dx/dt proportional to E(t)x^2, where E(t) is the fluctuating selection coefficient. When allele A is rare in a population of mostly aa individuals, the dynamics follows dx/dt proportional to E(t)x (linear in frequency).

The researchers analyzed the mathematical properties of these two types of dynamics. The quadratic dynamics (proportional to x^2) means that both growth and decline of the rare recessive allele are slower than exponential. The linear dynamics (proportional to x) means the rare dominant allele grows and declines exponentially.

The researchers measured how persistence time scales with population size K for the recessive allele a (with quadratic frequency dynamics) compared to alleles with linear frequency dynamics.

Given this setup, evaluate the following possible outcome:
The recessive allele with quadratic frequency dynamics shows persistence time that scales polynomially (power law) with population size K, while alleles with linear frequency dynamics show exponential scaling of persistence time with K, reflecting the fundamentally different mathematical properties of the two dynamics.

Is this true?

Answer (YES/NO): NO